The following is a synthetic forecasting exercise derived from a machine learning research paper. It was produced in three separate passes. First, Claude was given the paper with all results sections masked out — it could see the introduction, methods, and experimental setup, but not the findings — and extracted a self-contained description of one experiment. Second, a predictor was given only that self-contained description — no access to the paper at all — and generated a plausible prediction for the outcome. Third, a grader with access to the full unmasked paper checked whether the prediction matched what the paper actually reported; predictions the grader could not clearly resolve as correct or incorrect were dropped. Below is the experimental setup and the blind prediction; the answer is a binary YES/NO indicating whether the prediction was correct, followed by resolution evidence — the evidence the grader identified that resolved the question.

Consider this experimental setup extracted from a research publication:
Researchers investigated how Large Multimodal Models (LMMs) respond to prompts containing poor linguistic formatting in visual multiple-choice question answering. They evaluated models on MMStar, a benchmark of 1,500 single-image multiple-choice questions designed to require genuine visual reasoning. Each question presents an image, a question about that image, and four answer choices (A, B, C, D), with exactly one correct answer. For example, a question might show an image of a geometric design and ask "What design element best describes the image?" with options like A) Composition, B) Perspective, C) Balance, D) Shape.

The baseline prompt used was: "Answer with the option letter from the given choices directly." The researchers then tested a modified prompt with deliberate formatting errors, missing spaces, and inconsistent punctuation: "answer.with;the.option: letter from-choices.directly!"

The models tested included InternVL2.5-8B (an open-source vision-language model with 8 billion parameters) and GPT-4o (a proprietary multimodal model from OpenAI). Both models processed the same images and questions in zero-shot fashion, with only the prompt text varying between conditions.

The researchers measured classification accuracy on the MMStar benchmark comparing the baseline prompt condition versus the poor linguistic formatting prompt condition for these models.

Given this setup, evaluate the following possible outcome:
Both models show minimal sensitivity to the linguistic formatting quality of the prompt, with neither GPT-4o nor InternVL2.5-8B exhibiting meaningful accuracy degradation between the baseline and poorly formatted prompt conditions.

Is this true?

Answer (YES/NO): NO